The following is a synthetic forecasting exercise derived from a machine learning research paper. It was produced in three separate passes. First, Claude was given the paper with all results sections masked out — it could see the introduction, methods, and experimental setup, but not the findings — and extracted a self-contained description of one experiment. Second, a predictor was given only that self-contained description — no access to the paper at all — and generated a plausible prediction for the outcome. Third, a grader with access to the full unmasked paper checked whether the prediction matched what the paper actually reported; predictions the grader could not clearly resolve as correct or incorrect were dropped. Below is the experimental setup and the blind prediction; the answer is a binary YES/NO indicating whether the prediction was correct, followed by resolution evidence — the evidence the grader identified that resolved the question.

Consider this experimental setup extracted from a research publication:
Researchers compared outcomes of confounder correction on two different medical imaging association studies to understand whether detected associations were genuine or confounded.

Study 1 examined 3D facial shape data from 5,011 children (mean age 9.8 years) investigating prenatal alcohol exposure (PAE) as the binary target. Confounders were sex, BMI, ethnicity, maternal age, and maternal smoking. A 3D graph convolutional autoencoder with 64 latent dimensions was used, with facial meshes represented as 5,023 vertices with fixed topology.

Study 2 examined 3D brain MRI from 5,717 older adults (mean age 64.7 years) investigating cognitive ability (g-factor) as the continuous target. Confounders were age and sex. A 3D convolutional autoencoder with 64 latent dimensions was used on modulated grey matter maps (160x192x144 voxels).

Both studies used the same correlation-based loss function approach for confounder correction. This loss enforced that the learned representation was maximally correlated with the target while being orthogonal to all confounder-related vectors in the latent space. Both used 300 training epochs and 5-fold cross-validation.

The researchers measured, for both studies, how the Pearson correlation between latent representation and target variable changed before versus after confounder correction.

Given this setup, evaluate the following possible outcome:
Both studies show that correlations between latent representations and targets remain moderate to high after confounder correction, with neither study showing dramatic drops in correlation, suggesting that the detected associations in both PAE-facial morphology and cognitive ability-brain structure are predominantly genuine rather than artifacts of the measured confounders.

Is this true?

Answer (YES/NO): NO